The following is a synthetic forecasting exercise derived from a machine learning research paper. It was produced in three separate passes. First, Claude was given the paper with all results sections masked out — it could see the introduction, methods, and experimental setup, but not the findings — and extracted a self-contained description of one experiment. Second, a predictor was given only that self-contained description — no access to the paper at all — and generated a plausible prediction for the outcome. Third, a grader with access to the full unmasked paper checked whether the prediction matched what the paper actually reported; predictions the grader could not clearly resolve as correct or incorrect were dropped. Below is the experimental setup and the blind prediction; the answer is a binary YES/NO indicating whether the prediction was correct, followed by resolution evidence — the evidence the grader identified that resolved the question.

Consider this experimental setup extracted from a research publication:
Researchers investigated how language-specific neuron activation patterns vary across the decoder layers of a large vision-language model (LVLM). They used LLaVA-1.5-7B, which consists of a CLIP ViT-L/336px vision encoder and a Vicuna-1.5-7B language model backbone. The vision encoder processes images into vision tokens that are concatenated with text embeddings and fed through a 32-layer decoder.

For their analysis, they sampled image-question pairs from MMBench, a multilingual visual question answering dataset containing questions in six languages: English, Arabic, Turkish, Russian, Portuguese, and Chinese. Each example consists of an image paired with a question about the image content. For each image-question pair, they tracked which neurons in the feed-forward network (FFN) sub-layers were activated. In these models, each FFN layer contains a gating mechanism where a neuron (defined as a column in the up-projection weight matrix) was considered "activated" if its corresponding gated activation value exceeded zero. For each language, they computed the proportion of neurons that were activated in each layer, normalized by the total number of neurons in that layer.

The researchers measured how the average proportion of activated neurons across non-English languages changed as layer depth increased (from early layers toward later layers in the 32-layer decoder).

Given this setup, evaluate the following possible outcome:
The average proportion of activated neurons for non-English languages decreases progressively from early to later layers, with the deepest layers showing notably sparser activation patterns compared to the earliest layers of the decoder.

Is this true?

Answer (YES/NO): YES